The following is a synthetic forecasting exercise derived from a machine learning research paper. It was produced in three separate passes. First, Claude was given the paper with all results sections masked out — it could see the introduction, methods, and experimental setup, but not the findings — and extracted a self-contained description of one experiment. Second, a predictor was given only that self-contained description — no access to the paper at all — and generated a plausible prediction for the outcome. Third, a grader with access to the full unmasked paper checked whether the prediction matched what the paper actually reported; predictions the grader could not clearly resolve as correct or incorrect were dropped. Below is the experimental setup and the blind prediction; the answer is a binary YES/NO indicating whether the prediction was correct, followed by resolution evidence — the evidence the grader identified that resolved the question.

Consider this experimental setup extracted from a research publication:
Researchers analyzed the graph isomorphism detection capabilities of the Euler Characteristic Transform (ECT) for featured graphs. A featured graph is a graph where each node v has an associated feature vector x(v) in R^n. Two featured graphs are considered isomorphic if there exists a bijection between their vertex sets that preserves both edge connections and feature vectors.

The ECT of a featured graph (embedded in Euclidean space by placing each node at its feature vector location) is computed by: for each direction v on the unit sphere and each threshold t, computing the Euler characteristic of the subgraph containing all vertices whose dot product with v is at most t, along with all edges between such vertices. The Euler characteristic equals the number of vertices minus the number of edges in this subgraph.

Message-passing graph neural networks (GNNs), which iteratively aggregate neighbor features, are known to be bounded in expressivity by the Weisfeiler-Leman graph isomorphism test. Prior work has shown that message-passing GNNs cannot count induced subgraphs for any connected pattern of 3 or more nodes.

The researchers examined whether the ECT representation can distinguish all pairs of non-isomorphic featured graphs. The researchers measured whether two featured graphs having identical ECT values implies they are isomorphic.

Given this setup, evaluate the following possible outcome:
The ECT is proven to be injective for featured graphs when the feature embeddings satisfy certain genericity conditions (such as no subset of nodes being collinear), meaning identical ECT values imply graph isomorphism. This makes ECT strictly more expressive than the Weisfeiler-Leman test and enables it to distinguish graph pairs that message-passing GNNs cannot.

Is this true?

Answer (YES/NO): NO